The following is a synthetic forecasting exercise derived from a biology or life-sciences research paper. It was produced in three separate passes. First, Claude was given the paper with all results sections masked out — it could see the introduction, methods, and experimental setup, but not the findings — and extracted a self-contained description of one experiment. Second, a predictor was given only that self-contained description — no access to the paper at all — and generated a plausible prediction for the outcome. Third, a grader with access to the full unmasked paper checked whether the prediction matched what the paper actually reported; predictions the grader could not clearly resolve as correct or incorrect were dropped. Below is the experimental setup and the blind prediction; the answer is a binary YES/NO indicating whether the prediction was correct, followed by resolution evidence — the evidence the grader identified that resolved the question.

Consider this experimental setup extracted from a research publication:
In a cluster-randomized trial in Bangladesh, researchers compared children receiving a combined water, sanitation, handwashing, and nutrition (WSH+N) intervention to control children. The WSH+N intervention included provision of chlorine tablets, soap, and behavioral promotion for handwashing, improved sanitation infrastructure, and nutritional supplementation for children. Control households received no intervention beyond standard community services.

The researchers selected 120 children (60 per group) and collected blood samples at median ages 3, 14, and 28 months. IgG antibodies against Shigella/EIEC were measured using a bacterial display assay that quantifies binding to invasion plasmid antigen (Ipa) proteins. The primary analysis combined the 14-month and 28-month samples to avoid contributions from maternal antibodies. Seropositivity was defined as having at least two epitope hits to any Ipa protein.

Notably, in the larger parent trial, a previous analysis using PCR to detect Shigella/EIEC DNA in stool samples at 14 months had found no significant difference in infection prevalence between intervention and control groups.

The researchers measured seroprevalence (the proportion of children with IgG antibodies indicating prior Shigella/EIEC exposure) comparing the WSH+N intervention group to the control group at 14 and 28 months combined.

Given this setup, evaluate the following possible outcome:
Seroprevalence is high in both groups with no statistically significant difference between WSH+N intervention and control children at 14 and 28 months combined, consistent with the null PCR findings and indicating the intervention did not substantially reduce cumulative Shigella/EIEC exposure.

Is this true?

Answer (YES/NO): YES